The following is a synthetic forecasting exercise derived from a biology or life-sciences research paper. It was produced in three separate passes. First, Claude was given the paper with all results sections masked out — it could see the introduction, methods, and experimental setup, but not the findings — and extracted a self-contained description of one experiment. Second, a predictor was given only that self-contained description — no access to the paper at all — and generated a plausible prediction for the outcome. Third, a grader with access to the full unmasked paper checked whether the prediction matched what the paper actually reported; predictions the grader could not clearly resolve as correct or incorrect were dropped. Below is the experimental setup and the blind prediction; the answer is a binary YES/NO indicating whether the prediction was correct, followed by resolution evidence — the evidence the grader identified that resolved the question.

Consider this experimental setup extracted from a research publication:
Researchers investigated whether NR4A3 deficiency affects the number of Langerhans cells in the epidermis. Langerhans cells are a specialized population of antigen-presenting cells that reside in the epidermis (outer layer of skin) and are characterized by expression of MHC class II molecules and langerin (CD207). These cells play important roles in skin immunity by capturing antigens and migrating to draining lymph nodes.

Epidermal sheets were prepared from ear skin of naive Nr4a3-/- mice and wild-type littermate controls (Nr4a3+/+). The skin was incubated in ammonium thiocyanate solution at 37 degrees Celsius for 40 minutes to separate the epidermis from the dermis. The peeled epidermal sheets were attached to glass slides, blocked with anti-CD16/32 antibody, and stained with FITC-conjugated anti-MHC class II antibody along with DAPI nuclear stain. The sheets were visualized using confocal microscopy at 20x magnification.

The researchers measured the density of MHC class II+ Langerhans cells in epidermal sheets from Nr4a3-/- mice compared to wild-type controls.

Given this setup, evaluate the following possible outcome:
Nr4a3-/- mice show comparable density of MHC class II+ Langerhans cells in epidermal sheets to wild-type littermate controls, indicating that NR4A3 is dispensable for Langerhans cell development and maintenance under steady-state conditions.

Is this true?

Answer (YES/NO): YES